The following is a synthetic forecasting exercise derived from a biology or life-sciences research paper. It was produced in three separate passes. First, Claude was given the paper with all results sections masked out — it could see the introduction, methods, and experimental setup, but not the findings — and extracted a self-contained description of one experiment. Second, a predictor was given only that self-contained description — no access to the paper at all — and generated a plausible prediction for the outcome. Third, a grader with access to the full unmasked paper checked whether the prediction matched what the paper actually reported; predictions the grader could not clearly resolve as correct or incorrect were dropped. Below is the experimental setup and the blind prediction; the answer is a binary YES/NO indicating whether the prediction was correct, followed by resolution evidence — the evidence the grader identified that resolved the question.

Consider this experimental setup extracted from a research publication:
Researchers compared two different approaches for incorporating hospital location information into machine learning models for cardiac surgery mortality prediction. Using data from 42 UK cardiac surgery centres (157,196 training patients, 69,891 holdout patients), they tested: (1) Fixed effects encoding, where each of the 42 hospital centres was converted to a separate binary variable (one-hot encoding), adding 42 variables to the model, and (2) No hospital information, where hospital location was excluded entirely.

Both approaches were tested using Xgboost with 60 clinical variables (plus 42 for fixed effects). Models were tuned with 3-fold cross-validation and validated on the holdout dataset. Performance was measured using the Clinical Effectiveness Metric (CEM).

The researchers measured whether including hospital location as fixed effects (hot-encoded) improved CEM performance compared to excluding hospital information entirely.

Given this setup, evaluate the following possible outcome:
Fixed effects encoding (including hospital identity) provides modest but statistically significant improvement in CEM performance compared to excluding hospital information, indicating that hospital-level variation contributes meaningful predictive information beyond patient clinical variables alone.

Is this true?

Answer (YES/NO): YES